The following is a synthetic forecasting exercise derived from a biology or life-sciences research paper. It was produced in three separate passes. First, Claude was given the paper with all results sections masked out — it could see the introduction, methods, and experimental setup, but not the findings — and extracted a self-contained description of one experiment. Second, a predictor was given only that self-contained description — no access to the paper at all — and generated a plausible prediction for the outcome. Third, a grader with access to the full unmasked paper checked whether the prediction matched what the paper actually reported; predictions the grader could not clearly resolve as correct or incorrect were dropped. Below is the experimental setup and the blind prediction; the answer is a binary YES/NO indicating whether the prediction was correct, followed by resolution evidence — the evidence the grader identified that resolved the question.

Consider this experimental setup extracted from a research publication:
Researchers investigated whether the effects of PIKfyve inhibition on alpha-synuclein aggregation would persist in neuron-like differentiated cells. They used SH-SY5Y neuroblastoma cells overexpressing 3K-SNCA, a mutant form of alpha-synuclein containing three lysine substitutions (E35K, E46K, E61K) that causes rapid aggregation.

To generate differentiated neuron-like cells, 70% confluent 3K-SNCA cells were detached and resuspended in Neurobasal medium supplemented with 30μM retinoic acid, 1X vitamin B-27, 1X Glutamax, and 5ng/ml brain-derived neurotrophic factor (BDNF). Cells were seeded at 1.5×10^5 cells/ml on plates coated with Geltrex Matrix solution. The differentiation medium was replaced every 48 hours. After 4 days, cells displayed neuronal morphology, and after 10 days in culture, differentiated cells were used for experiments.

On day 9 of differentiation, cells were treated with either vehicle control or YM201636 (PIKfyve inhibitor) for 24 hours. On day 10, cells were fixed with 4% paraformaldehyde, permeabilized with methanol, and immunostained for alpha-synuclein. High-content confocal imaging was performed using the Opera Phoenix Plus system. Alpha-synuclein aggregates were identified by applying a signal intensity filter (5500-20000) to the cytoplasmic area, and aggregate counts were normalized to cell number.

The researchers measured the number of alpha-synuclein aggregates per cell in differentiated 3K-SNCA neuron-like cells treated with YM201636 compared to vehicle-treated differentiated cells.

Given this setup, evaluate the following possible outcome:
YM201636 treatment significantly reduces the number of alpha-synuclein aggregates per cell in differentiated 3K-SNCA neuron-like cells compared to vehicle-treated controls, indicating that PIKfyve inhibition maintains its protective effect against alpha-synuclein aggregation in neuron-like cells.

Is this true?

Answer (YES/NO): YES